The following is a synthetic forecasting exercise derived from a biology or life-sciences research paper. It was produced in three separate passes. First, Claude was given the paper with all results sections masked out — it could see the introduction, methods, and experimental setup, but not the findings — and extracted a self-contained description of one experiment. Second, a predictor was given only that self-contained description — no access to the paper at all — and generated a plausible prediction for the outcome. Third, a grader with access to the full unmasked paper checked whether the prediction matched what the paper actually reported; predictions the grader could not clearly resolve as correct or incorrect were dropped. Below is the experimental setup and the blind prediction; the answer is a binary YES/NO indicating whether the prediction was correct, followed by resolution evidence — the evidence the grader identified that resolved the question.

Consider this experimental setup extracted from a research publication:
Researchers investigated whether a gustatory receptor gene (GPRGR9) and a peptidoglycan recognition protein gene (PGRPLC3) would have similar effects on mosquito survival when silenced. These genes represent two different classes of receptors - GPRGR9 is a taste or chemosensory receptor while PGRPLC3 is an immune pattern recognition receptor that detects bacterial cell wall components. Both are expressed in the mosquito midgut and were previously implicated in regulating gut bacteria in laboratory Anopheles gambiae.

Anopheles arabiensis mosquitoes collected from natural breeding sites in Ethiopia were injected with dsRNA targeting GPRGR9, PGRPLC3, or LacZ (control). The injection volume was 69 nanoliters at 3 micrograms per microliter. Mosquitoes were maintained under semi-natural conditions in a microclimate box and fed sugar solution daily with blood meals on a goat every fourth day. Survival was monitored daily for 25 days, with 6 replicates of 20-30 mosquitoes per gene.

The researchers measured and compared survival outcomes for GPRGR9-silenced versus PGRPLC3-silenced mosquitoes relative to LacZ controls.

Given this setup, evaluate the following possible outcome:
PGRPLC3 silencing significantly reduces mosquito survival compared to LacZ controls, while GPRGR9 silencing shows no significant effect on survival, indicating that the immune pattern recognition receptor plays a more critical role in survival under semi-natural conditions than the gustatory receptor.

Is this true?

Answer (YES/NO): NO